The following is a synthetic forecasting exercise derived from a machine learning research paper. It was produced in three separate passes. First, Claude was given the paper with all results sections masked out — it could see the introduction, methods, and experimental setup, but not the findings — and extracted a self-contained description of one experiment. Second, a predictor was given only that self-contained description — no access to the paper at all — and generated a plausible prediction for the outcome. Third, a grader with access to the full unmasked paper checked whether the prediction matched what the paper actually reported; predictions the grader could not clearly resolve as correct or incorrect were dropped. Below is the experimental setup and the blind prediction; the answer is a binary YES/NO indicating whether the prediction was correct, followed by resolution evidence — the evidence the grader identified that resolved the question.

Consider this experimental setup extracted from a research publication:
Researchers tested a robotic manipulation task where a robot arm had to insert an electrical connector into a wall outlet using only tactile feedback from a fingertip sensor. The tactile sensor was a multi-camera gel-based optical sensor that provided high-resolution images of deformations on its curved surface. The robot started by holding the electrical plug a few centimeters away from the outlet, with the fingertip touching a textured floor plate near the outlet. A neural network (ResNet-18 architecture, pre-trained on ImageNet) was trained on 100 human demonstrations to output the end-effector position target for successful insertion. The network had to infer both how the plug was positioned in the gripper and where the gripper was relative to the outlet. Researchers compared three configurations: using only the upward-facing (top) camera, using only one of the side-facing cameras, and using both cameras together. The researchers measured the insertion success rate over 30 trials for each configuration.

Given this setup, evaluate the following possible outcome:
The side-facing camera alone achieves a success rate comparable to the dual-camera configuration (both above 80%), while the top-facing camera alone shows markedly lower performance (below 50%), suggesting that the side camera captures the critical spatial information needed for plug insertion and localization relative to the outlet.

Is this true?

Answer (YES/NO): NO